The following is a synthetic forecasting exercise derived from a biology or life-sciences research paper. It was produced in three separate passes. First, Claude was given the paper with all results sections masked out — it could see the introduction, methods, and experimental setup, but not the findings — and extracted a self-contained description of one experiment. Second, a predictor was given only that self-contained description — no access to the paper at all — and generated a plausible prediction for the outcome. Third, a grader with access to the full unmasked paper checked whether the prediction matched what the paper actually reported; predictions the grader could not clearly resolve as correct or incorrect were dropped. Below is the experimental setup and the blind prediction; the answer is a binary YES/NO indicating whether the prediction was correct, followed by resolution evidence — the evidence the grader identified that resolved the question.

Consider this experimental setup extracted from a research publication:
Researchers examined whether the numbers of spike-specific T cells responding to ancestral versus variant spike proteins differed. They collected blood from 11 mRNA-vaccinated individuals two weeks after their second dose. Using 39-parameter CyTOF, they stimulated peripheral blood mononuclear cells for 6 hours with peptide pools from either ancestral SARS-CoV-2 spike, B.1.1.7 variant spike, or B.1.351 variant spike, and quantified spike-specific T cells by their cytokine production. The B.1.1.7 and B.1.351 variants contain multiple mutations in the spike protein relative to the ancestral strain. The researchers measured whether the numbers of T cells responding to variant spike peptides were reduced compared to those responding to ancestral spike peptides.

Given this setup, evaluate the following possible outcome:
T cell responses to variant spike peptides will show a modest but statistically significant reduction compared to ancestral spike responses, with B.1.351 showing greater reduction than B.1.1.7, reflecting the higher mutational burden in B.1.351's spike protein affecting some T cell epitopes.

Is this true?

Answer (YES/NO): NO